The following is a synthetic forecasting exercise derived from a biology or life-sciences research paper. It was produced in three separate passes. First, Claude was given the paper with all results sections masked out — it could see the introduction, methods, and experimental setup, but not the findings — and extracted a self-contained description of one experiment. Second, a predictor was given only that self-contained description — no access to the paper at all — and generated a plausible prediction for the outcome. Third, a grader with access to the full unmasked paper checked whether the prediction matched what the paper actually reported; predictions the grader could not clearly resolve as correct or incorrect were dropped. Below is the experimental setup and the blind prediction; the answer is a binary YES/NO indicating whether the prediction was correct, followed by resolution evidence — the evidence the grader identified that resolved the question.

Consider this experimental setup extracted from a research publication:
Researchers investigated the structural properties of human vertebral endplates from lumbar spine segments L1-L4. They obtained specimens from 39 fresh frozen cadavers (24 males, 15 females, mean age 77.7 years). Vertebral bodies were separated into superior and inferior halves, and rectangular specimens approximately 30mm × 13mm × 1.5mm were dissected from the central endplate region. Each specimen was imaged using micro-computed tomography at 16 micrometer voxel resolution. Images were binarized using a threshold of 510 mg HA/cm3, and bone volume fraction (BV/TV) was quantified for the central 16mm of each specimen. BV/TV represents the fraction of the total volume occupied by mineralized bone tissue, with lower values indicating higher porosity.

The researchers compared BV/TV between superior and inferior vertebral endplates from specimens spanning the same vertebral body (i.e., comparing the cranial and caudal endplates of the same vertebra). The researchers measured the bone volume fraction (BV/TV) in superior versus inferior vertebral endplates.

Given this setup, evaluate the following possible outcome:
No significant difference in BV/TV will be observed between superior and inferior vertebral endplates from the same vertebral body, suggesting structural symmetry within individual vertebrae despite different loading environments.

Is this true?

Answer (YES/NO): YES